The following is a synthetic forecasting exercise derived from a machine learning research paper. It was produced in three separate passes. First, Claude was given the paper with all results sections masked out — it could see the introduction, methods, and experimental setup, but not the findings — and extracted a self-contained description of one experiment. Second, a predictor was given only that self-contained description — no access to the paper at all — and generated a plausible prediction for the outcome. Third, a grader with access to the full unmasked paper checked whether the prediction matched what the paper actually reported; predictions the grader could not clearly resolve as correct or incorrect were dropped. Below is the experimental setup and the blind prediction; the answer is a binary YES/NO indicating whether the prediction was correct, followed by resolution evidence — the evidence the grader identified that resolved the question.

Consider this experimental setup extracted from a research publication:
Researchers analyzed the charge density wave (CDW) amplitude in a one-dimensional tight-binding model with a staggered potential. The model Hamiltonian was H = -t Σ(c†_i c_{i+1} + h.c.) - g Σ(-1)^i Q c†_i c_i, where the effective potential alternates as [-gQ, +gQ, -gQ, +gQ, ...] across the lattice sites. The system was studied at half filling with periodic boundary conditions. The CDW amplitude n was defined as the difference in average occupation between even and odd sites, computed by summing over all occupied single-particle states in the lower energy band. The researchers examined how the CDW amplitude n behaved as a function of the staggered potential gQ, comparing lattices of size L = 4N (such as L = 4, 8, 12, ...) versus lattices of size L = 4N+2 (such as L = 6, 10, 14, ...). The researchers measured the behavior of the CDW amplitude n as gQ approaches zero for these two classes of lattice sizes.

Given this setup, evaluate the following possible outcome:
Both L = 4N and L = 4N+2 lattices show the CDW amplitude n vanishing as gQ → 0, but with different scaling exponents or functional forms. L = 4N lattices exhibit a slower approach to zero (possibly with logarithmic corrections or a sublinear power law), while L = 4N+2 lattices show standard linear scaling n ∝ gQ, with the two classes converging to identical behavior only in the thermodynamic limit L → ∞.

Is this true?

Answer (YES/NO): NO